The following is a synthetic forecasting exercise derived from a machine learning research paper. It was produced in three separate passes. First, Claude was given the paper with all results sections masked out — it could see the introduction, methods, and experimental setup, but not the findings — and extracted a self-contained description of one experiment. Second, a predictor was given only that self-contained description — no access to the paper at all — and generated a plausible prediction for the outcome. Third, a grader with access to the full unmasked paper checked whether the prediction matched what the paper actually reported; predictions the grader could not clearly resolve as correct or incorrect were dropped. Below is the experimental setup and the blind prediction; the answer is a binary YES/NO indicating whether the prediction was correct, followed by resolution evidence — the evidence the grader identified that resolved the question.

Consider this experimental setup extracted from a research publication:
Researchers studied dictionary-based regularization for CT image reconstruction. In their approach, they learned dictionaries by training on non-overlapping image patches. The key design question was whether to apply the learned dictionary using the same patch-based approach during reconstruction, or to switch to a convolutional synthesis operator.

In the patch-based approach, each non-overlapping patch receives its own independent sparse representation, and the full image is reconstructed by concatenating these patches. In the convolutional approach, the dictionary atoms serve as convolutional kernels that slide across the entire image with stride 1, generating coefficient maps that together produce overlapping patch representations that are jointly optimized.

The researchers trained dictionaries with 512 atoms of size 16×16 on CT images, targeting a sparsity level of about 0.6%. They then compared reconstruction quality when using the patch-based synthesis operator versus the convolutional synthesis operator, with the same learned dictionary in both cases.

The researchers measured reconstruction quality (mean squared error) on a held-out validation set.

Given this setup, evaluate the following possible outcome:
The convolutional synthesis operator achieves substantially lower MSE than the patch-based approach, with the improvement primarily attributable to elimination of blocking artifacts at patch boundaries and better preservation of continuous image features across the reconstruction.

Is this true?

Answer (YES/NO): NO